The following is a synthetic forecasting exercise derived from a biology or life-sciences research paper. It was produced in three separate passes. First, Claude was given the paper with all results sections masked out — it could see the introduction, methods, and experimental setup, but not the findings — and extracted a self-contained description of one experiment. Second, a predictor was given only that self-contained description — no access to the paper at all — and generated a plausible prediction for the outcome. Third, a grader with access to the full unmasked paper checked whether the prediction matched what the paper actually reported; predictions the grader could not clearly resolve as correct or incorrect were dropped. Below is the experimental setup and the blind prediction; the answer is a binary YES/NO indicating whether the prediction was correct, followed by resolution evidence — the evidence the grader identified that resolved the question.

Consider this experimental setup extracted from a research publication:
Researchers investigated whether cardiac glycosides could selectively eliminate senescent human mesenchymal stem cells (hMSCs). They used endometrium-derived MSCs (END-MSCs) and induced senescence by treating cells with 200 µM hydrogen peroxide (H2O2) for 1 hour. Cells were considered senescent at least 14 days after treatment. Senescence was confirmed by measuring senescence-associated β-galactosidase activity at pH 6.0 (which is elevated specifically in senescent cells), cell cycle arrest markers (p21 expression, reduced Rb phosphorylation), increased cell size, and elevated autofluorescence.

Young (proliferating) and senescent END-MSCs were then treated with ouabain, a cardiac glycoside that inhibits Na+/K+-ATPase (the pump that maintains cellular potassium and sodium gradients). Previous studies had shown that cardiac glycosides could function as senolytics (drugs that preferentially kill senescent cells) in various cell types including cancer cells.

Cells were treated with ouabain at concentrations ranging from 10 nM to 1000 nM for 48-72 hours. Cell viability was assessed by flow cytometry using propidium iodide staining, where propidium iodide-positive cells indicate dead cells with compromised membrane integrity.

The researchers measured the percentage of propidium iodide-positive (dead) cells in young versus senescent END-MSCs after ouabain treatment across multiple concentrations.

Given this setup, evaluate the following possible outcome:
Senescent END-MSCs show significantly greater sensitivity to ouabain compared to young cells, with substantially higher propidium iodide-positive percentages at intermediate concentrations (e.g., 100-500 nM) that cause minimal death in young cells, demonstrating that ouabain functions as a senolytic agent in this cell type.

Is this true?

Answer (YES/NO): NO